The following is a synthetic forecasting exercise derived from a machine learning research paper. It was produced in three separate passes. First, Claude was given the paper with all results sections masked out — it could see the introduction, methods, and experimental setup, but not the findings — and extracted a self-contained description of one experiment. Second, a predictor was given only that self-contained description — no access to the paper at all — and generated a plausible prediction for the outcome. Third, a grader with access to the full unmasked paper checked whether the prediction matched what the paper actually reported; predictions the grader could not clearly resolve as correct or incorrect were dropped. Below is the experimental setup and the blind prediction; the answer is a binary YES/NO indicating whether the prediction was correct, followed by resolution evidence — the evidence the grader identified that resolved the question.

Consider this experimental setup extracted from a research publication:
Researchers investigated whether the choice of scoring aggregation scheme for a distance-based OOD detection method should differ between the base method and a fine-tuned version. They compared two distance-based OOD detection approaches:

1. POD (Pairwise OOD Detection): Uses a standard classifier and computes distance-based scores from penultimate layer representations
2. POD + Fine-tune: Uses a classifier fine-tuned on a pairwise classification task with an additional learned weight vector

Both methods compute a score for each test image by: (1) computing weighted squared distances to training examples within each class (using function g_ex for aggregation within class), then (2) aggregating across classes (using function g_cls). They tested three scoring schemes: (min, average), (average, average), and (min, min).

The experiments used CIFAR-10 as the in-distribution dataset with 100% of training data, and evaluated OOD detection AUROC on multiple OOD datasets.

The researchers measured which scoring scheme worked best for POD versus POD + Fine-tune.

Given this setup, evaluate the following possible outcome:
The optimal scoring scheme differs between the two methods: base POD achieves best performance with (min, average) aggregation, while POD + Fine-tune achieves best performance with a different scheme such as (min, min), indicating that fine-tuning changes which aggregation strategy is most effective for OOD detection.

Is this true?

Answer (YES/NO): NO